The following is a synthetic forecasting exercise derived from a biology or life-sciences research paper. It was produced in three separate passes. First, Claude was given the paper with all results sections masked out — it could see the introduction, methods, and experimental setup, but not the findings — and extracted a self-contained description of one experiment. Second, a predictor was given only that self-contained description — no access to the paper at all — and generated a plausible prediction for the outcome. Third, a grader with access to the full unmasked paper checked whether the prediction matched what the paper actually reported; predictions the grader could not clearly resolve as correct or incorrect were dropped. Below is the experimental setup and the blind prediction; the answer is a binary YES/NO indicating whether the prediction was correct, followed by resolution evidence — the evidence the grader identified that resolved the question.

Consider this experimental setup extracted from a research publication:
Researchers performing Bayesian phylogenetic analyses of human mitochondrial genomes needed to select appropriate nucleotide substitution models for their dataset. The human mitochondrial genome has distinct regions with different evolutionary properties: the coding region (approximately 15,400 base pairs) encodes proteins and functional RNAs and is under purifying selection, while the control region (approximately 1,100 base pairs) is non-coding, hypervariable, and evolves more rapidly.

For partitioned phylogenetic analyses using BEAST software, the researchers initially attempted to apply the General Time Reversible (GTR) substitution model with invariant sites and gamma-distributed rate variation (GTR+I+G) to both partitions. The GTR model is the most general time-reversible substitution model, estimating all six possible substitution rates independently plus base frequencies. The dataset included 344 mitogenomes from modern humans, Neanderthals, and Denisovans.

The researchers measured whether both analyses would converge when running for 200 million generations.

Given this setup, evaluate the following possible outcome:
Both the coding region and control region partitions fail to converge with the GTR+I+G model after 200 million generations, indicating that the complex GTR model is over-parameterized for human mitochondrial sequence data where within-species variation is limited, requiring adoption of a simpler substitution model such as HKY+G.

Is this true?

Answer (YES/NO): NO